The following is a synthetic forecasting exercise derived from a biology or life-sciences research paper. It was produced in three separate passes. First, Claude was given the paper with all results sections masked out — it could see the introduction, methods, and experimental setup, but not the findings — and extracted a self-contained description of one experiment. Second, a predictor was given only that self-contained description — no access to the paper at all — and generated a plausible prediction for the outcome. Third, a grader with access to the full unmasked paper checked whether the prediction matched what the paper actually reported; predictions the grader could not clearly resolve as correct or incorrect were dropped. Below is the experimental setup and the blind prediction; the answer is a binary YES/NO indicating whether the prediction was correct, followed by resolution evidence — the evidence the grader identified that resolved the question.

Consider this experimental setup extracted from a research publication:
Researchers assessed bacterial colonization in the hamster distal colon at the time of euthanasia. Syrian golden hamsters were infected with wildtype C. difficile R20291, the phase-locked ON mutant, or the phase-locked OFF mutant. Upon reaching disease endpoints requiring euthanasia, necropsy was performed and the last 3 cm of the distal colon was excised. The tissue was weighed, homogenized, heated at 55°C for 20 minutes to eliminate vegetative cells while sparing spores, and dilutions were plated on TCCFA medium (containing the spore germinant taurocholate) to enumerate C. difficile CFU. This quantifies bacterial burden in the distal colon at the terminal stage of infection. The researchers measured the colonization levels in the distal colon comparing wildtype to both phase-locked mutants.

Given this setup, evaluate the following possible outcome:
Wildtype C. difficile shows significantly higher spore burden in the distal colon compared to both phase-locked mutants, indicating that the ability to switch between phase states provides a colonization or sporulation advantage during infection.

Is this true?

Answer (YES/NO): NO